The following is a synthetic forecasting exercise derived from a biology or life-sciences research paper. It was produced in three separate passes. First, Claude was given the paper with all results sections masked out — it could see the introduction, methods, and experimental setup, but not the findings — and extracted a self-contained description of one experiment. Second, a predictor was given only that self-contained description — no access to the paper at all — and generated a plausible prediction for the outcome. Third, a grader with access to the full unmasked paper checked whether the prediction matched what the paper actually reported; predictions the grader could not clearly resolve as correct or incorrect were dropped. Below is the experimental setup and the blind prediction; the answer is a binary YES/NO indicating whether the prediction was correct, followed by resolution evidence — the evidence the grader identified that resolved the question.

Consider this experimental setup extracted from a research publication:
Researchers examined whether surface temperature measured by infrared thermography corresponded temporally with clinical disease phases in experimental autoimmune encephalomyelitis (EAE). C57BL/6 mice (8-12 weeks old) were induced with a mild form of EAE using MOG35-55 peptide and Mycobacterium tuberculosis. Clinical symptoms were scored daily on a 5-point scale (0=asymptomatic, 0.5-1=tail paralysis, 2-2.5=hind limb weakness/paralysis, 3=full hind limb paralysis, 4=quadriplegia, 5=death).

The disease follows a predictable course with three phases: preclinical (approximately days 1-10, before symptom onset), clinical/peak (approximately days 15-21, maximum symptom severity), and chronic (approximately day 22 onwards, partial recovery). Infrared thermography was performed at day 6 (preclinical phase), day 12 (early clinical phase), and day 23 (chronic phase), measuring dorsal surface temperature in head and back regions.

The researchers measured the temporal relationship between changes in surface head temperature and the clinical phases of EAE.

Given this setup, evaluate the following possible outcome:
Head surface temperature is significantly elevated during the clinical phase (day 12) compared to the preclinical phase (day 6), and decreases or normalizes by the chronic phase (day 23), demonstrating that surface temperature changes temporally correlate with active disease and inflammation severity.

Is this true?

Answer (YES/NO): NO